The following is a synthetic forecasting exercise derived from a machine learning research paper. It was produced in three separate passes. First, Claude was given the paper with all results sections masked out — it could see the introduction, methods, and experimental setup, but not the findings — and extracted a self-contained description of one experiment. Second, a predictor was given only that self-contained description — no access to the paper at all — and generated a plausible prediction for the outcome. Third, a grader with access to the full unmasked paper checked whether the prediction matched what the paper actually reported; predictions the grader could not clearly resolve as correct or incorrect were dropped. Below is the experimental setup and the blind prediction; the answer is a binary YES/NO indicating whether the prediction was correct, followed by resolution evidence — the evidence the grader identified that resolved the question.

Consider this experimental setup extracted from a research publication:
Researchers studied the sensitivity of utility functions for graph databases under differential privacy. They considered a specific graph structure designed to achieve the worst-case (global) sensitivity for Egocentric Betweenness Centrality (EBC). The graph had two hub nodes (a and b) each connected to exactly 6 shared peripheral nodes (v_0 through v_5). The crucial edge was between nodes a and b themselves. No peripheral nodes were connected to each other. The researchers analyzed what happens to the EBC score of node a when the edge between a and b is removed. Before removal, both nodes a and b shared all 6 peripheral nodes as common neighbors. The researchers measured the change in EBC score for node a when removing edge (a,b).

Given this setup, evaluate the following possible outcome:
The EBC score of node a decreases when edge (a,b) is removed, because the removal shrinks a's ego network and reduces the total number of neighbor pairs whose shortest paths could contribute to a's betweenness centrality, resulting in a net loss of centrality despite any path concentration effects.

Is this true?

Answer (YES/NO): NO